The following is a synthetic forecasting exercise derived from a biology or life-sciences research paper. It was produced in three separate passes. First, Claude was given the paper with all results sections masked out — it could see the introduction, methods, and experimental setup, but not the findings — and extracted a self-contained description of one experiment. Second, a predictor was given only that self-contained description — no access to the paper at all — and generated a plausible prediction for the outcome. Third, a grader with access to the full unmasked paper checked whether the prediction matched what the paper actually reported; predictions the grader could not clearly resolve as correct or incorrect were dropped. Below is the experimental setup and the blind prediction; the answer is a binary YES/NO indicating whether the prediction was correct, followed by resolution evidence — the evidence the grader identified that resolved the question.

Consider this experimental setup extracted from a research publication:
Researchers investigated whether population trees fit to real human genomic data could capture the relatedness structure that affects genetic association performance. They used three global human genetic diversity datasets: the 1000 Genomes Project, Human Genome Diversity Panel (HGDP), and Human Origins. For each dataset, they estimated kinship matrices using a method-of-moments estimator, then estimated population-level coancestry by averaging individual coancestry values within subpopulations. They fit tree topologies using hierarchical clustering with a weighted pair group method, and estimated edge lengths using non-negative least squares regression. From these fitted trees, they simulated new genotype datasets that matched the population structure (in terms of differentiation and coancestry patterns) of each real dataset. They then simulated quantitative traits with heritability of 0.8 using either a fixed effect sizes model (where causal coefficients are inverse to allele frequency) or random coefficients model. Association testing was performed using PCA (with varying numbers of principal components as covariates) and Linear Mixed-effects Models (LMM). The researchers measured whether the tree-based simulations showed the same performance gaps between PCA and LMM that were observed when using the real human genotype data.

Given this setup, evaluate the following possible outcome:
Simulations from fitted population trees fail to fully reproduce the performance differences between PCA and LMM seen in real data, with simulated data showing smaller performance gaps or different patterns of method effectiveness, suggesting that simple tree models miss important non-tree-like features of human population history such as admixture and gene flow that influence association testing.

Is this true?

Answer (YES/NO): NO